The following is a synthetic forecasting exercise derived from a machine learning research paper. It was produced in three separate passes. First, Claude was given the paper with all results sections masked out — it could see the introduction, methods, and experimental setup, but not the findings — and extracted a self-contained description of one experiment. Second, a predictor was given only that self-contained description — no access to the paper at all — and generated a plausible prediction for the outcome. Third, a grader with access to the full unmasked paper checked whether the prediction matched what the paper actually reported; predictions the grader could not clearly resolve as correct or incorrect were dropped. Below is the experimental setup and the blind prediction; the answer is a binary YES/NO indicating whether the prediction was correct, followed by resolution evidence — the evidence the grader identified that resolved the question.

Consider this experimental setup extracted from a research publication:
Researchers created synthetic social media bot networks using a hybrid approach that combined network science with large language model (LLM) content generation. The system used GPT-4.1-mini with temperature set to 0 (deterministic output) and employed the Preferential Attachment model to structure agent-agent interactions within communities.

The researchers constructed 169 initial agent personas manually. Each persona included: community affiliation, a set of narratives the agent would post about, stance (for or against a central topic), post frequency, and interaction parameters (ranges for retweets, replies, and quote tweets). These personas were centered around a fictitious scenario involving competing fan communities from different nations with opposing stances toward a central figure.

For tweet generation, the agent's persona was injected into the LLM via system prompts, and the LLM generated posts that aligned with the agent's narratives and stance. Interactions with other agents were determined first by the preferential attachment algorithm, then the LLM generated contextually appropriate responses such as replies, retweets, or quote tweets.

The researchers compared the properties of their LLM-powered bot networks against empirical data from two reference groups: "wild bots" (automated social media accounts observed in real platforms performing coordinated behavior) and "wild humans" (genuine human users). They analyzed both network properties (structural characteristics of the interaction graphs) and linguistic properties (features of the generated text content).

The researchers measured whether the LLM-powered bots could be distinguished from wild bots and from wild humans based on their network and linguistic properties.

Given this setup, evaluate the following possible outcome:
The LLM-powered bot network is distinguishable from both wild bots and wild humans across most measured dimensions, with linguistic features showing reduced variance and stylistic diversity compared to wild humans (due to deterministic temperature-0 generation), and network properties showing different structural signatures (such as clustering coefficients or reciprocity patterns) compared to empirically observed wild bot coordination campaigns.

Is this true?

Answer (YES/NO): NO